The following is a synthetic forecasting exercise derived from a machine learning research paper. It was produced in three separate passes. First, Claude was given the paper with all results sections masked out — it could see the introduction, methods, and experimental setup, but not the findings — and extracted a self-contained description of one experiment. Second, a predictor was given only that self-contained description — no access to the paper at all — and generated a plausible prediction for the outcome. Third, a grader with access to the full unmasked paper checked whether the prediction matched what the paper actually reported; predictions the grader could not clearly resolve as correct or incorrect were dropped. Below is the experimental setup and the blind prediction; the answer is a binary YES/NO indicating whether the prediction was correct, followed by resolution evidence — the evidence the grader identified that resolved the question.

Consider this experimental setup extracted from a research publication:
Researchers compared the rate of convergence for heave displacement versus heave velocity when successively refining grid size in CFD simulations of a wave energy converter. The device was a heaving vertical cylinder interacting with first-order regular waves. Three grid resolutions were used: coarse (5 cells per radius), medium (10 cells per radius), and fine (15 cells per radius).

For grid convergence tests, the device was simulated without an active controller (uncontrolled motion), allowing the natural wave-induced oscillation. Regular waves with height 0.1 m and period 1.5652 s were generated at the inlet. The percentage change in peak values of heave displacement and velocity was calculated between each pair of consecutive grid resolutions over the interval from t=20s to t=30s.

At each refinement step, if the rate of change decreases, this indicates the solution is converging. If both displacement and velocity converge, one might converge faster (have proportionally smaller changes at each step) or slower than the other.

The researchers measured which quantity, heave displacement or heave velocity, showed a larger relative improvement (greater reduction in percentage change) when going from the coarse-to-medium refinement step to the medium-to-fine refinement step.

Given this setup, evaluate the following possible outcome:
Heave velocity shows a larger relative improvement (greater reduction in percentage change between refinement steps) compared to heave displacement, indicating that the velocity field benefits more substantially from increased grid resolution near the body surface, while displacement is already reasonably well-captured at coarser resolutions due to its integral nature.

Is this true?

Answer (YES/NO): NO